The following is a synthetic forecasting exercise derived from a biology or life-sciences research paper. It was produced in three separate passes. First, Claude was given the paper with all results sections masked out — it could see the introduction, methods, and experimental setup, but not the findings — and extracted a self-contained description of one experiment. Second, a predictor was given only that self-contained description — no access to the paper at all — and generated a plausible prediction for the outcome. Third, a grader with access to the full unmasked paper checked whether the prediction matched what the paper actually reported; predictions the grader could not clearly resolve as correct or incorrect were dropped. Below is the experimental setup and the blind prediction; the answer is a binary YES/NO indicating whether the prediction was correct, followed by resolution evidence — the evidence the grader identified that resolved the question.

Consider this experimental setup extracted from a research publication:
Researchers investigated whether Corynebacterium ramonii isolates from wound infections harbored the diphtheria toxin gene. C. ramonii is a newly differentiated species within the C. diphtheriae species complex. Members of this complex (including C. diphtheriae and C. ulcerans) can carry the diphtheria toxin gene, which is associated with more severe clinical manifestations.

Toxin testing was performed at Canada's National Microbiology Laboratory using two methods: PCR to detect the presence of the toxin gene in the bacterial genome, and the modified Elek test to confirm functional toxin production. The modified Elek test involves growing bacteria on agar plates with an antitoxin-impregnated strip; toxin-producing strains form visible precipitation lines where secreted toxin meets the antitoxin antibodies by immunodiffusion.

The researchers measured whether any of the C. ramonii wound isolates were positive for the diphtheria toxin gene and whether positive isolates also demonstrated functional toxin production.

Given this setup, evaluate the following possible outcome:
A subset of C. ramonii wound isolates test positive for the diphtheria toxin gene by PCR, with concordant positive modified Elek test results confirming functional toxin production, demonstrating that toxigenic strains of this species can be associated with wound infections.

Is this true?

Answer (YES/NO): YES